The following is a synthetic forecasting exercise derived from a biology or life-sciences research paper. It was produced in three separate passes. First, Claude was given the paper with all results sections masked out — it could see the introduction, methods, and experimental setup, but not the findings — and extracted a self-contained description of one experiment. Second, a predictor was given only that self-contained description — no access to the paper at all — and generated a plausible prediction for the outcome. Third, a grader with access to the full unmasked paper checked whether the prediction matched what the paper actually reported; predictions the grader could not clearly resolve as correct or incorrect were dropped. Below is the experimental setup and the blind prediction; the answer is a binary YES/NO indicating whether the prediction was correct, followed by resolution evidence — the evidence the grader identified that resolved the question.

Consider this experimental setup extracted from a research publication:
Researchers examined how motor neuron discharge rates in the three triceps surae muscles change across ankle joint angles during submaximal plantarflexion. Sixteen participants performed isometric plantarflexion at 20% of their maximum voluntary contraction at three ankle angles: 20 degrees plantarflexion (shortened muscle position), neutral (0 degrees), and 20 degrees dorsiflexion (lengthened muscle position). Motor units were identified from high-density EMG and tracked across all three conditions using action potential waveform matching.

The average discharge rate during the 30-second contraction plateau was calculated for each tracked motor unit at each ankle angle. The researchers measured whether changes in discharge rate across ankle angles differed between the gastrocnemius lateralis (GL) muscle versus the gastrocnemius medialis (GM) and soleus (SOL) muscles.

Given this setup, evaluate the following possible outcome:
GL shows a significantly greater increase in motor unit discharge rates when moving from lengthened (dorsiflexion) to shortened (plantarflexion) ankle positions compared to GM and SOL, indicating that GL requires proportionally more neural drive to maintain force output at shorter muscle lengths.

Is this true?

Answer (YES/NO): NO